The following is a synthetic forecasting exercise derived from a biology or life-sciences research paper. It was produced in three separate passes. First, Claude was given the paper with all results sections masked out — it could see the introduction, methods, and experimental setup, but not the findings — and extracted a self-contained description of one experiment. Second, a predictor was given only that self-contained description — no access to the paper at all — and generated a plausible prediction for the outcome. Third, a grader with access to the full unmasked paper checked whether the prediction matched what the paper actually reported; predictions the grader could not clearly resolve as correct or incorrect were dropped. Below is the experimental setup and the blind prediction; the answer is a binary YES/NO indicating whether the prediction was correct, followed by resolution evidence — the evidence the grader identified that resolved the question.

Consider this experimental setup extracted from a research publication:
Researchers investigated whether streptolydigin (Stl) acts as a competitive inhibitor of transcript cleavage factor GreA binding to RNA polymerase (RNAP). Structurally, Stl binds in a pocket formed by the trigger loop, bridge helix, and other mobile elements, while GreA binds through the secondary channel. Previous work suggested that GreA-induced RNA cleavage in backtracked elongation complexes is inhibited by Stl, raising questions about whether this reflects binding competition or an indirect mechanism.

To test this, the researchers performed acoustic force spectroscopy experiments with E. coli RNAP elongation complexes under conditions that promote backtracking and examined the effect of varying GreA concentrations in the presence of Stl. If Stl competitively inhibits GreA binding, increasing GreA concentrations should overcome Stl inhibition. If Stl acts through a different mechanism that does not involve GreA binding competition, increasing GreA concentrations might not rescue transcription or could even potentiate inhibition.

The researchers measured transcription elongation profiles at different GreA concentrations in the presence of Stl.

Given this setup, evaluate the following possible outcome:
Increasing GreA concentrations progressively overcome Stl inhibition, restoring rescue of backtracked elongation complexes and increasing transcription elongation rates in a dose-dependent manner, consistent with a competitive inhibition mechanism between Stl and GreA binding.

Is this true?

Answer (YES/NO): NO